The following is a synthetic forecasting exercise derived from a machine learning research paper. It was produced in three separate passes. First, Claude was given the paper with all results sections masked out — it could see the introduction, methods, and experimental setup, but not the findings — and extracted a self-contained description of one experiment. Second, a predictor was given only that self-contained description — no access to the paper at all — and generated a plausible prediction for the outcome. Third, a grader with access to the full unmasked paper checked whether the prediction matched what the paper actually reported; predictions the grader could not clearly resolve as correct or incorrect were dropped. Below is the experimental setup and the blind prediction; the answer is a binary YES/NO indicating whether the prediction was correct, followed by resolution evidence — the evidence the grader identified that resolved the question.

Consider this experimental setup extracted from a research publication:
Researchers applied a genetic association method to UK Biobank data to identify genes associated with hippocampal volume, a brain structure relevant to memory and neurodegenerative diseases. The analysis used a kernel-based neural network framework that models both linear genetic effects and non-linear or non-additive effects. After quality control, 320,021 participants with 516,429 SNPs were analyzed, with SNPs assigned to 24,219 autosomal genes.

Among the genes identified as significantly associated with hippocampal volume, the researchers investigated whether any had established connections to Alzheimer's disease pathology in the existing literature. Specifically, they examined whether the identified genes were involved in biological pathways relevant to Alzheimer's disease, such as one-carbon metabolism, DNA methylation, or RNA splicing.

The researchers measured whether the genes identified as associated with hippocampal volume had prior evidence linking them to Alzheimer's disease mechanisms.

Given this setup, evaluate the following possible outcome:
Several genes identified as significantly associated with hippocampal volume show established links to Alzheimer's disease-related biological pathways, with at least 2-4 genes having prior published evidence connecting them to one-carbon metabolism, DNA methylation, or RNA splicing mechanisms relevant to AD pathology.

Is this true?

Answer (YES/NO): YES